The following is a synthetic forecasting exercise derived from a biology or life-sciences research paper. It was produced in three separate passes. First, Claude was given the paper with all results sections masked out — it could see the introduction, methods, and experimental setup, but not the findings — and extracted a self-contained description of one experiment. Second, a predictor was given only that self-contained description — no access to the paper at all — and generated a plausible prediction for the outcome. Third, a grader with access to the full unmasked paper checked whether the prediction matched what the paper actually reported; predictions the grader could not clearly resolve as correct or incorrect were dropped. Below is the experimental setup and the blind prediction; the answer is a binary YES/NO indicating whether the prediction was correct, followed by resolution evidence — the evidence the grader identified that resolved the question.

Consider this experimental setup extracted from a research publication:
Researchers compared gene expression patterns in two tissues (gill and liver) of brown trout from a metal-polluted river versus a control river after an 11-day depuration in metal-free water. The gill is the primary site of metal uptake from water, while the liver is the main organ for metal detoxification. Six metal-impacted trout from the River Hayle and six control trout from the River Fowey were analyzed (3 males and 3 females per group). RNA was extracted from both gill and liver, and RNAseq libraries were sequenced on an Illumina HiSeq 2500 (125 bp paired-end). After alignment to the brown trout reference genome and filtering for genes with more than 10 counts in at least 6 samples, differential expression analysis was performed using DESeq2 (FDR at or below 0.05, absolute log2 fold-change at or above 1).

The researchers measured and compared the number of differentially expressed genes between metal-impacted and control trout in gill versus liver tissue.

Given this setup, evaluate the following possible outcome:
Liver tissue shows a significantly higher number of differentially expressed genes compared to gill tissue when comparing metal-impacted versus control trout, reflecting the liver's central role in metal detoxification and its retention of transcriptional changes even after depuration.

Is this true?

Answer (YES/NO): NO